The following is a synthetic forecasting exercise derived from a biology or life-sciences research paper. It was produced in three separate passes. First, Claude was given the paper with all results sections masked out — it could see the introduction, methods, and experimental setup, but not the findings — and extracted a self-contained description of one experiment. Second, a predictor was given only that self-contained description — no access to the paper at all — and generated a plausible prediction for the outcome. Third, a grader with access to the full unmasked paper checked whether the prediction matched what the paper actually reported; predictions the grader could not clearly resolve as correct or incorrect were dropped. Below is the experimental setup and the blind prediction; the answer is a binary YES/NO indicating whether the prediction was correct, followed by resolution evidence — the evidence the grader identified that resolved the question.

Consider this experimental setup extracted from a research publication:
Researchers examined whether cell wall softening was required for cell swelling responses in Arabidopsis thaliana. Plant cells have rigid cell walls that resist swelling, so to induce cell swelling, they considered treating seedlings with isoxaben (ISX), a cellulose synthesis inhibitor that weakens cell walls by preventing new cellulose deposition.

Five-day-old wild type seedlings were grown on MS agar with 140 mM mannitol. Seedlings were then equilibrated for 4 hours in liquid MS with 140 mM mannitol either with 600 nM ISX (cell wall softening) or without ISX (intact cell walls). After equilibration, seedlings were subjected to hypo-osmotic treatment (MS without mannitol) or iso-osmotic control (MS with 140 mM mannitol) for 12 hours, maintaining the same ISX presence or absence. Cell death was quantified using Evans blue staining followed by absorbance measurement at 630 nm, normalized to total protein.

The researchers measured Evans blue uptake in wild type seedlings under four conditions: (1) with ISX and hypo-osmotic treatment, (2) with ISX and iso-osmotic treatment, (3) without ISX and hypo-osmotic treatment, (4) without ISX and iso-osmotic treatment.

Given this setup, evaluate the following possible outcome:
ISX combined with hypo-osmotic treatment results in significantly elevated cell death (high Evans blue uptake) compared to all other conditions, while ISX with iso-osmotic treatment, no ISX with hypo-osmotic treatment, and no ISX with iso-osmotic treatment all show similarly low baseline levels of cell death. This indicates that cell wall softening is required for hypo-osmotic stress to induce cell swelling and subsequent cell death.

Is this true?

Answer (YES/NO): YES